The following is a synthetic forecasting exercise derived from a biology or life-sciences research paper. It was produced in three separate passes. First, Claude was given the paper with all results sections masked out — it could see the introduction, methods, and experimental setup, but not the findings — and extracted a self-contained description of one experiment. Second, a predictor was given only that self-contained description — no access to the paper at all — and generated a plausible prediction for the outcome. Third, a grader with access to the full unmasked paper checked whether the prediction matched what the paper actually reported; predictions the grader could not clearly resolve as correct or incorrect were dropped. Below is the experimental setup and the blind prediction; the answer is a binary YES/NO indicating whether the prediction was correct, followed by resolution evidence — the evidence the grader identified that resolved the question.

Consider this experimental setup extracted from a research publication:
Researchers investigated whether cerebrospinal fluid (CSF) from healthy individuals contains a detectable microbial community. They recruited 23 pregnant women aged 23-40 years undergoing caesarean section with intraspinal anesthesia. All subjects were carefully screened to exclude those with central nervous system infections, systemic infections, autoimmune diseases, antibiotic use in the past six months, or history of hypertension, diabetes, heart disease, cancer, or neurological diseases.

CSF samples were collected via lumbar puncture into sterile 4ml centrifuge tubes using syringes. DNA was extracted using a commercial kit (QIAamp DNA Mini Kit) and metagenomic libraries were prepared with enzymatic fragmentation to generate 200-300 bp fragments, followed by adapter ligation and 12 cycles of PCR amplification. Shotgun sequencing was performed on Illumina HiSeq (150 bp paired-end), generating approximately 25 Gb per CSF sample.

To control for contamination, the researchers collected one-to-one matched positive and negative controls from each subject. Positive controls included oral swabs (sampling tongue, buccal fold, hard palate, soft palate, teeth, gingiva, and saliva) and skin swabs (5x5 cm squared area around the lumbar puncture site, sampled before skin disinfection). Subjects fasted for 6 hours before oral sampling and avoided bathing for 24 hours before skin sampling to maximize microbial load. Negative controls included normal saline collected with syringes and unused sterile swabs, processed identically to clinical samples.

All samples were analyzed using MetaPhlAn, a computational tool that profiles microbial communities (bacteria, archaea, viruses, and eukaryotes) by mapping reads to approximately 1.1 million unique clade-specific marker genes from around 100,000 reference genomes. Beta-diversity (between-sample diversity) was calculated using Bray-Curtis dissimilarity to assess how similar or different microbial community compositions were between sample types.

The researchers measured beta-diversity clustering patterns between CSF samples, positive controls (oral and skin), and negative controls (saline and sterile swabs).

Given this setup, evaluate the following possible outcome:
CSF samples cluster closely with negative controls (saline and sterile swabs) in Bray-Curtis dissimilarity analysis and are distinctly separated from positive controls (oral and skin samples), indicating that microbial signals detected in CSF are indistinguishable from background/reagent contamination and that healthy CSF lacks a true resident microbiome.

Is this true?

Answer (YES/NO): YES